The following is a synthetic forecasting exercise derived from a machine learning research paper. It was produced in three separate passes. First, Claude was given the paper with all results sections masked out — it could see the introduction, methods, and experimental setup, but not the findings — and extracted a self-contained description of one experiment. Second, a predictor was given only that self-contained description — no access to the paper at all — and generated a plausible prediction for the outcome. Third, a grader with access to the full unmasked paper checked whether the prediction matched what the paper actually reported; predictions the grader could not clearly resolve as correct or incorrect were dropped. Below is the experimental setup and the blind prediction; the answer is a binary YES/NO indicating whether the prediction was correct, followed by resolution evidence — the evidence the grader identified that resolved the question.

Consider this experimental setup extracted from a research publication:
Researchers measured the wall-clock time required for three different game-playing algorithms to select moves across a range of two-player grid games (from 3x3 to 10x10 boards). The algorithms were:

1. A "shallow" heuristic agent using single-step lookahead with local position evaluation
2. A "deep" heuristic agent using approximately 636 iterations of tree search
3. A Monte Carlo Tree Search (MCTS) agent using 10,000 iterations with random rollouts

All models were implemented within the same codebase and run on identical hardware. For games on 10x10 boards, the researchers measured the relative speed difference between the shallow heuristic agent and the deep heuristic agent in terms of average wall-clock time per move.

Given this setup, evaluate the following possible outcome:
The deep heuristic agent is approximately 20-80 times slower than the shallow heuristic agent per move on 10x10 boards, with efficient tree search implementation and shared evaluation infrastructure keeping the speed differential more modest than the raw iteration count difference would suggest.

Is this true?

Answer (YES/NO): NO